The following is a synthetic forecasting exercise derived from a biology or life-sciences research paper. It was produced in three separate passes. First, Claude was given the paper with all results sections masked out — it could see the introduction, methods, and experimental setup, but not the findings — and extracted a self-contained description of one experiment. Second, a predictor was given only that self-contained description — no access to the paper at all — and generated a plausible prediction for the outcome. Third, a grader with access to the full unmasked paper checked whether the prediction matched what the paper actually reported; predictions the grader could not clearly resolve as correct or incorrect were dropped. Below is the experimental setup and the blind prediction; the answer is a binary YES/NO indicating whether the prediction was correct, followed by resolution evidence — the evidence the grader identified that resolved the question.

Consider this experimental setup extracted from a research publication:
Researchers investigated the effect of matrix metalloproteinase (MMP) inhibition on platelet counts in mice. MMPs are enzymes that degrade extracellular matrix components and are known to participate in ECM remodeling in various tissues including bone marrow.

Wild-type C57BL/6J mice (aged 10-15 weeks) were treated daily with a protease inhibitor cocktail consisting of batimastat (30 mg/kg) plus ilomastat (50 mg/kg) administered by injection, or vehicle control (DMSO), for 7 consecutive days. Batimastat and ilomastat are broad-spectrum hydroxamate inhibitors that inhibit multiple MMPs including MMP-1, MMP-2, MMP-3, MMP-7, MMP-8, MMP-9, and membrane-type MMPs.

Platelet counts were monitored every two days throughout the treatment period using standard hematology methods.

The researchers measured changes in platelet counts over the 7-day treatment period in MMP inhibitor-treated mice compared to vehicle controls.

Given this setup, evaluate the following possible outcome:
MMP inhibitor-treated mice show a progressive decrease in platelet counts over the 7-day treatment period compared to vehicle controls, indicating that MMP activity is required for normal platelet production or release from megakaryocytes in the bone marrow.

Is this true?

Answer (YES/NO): NO